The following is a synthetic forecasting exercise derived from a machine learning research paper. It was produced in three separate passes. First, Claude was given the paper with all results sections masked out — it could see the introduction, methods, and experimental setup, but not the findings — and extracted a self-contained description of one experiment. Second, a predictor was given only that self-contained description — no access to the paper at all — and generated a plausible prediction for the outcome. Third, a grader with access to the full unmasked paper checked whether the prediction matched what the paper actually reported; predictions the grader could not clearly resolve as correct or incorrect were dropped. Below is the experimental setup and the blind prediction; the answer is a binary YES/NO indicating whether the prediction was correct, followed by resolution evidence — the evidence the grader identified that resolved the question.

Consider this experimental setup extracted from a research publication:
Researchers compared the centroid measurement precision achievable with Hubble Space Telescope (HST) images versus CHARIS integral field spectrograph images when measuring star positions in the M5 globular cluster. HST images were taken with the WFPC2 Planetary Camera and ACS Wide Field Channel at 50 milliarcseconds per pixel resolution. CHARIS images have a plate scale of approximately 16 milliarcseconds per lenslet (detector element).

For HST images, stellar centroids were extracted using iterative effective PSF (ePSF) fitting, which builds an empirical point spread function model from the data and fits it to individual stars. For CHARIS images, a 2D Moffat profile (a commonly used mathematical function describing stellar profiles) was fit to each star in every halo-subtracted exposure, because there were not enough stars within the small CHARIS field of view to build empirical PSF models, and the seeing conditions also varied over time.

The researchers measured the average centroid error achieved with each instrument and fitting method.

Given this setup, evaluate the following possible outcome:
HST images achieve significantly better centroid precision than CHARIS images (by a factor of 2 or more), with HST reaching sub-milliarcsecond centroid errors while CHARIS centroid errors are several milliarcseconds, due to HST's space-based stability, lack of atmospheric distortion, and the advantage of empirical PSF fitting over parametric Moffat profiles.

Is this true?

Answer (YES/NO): NO